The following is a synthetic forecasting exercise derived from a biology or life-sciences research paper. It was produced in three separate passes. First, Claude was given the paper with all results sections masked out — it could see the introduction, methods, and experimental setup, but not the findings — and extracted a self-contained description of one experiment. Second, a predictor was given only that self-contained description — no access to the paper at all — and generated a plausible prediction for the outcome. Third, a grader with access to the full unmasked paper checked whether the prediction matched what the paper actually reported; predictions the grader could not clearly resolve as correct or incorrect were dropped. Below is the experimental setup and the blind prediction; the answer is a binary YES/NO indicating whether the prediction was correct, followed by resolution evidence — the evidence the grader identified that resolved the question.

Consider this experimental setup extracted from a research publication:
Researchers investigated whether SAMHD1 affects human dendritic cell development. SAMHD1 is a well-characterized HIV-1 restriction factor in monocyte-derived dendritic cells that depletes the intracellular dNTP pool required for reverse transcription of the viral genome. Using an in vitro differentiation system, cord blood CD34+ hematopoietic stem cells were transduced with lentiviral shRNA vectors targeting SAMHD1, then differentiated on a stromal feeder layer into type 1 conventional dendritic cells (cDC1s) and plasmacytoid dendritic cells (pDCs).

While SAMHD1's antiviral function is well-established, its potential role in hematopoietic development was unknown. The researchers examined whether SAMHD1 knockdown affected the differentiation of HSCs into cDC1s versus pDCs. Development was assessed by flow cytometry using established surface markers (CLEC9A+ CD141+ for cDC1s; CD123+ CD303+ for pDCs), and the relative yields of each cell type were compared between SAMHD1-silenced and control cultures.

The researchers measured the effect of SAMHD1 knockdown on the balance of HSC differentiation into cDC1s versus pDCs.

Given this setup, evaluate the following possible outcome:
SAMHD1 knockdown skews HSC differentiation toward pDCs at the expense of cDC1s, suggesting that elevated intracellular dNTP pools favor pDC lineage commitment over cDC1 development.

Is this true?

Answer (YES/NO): NO